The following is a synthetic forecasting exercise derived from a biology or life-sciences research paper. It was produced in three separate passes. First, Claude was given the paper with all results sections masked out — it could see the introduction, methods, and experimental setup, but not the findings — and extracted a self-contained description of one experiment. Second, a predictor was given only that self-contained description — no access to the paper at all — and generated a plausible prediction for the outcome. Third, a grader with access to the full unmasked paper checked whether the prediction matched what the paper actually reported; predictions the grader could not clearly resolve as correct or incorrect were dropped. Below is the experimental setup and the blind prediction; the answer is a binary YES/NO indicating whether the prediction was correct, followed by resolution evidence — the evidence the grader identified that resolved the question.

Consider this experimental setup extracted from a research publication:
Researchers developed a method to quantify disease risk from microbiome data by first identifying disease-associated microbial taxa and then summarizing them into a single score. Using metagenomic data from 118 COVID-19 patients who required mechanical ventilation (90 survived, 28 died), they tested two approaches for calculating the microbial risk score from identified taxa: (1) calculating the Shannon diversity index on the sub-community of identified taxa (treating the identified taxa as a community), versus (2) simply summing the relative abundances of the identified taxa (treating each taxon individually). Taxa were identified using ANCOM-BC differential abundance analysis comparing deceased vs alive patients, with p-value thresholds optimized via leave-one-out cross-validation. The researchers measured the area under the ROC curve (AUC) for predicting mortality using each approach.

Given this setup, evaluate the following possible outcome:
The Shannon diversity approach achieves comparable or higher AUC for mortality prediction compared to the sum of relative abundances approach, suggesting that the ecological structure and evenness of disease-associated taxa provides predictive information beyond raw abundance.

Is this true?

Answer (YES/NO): YES